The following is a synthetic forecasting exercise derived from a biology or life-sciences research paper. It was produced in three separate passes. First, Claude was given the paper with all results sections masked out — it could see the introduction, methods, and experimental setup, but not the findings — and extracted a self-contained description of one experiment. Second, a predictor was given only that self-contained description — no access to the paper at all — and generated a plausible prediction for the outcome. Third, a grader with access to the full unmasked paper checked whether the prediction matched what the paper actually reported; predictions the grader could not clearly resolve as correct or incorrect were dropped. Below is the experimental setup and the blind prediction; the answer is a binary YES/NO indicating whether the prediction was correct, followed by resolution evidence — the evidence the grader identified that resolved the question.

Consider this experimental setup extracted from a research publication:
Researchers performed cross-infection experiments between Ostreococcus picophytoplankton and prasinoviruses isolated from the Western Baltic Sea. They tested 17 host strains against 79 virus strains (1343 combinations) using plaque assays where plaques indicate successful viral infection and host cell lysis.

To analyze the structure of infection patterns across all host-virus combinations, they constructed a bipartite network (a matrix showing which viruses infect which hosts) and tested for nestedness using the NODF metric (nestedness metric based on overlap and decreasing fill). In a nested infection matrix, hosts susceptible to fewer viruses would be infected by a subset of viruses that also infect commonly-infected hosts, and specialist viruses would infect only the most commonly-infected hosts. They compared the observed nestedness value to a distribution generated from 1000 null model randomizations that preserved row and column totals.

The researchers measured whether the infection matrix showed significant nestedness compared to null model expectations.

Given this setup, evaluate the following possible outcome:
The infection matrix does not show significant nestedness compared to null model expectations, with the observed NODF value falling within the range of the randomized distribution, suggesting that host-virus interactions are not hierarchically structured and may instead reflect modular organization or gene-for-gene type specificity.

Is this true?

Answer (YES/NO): YES